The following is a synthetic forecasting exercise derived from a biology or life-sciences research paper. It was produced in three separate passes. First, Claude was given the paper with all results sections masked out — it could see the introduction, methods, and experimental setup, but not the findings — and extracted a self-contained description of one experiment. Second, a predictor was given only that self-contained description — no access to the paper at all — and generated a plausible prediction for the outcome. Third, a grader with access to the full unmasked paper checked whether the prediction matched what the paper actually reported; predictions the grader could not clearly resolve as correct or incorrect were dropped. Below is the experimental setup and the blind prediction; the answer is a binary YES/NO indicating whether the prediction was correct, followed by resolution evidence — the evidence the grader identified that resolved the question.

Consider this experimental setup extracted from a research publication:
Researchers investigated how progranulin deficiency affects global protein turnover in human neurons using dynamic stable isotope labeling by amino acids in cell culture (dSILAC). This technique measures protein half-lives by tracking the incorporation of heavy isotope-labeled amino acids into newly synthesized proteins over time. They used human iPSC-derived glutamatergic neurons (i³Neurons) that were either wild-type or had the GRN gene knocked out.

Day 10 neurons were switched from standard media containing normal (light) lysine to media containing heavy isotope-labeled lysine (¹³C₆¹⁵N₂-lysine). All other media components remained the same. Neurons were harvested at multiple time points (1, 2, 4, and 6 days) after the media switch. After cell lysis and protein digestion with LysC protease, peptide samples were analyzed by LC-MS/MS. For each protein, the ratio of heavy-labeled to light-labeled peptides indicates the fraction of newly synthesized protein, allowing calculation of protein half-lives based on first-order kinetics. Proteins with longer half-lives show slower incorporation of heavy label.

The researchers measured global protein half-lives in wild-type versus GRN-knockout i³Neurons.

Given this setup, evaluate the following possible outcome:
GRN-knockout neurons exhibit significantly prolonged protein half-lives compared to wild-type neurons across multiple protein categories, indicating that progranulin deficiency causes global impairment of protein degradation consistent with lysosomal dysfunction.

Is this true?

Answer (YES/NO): NO